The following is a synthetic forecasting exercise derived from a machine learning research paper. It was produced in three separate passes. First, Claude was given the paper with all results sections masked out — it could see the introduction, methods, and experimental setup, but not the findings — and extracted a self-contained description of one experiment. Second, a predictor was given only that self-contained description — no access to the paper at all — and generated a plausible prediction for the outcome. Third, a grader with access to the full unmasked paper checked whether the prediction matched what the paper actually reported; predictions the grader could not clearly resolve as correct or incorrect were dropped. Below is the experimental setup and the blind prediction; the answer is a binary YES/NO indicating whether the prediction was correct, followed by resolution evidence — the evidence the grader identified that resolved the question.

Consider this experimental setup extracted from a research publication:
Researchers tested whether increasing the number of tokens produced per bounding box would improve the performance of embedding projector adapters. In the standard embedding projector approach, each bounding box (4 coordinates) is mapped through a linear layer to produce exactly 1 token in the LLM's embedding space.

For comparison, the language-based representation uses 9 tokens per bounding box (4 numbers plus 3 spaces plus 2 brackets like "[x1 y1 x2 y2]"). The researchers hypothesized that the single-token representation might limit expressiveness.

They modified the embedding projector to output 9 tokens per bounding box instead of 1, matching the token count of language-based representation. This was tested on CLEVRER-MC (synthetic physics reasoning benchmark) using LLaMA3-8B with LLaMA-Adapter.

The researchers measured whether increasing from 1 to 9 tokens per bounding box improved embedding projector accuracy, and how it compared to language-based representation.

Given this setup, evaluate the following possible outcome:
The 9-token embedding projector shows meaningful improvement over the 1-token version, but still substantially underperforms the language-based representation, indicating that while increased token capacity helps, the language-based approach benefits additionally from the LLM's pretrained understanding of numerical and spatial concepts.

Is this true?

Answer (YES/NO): NO